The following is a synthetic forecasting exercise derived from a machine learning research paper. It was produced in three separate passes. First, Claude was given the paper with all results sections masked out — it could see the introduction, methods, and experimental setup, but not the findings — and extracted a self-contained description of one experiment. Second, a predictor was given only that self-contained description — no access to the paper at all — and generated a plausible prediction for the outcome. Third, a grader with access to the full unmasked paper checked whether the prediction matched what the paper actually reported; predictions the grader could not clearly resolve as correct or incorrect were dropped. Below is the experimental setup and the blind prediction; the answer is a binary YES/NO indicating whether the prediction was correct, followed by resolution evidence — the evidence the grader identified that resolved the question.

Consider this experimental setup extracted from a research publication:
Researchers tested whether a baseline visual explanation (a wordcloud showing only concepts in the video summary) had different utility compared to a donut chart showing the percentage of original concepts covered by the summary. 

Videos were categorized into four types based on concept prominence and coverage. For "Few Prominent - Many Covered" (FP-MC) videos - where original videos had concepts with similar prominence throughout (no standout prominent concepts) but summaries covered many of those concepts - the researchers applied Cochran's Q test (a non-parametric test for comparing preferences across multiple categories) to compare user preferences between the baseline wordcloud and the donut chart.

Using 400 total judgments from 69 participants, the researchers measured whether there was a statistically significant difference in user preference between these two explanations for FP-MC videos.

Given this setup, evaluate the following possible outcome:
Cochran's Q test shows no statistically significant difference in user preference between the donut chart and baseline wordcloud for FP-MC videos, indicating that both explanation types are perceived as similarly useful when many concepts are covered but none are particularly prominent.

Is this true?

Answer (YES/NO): NO